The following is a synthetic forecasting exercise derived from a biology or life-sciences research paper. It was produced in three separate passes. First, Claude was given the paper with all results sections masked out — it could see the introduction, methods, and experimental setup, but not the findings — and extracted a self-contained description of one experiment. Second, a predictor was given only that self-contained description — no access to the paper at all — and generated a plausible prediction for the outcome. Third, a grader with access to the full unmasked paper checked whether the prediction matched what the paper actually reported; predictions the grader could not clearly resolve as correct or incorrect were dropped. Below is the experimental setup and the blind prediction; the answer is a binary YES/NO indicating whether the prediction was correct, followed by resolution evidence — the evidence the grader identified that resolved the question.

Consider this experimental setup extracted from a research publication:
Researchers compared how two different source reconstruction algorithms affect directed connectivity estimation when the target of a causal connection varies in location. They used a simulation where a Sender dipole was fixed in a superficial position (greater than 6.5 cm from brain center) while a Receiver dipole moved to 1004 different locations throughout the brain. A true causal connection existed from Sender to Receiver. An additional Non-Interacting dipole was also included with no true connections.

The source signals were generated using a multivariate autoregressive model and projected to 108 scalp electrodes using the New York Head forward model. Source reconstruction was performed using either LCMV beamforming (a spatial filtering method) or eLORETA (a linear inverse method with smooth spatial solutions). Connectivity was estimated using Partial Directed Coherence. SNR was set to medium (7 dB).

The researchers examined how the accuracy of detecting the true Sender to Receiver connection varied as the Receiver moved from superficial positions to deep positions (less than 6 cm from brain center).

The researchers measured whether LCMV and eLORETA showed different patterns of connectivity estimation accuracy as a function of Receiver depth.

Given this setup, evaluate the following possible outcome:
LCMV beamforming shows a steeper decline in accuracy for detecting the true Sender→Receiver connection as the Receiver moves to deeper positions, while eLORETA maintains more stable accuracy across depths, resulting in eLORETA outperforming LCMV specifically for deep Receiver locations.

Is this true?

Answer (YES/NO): NO